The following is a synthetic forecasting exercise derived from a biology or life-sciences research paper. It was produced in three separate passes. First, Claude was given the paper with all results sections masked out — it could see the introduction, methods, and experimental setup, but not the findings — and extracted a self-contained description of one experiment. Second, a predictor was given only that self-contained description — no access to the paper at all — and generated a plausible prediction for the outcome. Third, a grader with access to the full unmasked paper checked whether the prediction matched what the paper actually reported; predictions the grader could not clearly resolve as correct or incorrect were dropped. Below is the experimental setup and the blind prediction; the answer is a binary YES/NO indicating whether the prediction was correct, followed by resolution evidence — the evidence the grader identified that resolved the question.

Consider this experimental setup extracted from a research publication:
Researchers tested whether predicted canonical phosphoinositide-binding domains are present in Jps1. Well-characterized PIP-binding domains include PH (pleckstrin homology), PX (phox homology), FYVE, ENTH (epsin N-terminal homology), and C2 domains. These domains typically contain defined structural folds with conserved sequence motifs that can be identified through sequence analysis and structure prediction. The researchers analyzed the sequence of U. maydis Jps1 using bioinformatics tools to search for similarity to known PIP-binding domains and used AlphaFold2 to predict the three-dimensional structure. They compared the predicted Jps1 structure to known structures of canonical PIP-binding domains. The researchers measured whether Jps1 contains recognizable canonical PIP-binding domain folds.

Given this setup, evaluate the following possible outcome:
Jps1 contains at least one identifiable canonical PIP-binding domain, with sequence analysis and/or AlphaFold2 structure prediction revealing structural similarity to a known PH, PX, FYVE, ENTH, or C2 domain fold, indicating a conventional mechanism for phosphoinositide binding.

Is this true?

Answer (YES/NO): NO